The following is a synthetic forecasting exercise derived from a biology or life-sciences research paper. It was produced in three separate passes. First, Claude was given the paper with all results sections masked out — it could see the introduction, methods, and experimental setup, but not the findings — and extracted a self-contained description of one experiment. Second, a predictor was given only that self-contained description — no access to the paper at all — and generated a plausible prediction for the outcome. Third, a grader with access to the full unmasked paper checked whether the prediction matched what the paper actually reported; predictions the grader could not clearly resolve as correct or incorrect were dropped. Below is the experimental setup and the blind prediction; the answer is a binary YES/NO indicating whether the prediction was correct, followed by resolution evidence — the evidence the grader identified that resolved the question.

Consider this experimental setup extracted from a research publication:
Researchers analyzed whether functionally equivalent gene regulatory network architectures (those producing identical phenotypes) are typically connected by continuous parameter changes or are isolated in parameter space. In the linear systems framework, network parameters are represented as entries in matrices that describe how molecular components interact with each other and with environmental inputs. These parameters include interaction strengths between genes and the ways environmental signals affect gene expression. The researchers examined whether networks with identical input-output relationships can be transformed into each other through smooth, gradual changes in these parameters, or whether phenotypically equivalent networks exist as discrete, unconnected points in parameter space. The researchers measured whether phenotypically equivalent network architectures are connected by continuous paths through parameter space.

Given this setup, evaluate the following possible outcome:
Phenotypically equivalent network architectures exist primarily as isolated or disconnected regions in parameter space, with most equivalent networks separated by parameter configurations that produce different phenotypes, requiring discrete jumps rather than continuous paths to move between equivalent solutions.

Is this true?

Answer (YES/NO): NO